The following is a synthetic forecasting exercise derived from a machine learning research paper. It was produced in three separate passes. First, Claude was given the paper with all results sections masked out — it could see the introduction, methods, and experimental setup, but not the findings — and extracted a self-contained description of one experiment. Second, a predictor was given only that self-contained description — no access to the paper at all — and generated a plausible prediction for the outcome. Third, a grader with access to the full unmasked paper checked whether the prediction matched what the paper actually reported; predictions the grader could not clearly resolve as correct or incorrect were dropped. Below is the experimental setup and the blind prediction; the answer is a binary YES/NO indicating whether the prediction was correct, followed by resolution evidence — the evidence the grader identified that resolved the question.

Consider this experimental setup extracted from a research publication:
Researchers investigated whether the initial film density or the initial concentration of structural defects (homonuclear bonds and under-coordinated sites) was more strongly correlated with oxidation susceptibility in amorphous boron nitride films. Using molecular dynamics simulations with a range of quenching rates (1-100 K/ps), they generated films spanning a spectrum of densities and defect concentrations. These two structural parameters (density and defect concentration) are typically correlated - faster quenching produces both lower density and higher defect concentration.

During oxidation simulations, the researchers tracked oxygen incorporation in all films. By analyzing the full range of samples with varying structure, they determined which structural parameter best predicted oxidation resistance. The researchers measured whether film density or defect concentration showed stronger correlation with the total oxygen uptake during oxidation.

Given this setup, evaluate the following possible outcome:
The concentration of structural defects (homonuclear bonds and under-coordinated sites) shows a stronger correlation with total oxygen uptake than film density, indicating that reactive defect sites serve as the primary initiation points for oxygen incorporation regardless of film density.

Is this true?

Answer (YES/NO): YES